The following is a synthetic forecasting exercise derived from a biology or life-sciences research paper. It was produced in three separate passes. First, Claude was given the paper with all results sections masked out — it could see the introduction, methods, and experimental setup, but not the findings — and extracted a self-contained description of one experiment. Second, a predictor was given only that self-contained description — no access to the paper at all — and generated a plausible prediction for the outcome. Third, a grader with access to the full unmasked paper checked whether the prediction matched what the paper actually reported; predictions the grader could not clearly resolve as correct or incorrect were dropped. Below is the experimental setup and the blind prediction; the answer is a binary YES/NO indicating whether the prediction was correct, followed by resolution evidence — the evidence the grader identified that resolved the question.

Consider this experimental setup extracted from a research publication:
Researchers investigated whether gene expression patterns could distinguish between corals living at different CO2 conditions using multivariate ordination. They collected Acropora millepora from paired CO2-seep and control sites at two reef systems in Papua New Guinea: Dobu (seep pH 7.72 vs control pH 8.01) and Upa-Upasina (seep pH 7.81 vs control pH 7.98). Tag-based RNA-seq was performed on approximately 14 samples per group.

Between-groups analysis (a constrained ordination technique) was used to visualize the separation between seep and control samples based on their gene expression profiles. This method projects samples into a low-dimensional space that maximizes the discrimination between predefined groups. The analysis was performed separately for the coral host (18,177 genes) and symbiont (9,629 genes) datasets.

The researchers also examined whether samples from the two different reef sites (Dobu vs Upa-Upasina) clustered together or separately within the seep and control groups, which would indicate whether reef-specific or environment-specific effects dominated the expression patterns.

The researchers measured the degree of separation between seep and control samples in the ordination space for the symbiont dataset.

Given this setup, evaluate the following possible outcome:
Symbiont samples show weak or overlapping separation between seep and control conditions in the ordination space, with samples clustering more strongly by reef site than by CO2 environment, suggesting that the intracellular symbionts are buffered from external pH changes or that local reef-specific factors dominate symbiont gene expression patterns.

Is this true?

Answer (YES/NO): NO